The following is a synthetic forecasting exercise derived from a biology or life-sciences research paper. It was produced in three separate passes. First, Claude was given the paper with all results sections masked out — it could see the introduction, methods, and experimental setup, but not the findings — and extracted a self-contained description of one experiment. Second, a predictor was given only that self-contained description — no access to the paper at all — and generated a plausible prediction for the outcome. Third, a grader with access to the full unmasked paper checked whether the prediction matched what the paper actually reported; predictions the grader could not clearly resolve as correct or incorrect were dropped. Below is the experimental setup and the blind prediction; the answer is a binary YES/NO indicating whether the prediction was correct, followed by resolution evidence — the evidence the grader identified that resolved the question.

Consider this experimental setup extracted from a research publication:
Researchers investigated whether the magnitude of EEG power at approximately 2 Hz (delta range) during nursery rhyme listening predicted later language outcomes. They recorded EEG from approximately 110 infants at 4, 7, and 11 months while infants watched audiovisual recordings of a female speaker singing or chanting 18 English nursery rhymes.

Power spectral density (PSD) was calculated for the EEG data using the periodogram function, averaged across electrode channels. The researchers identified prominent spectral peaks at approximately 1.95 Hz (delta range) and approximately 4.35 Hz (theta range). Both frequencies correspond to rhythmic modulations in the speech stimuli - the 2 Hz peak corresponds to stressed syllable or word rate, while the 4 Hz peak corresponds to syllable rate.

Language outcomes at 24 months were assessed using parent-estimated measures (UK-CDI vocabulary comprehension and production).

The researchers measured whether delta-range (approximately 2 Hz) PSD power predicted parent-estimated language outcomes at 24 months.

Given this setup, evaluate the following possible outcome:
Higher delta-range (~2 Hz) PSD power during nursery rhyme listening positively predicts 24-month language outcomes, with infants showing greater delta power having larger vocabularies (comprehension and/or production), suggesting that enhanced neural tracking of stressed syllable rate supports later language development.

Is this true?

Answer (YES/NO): NO